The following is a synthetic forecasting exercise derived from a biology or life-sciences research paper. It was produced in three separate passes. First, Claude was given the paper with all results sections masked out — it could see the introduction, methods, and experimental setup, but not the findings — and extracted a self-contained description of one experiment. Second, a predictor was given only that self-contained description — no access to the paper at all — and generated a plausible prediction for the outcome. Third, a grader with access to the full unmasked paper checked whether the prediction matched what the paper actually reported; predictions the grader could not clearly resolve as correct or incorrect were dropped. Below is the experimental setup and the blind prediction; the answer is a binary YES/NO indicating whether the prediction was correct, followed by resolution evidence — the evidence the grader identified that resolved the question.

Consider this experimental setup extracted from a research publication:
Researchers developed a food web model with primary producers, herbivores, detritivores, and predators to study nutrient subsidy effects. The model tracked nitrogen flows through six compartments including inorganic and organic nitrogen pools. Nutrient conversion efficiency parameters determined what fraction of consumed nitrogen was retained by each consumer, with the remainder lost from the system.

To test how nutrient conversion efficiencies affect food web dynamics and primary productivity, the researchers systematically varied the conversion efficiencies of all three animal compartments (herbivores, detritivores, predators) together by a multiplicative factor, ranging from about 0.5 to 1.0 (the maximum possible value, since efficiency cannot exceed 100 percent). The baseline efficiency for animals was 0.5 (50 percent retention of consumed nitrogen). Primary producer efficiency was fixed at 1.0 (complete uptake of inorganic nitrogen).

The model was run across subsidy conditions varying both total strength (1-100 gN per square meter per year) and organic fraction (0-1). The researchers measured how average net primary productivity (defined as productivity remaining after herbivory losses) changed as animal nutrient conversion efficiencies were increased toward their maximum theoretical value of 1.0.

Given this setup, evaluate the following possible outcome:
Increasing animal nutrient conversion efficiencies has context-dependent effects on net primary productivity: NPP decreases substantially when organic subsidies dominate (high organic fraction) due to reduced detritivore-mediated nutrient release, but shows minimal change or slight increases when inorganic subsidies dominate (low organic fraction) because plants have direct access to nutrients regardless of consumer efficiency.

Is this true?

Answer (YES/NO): NO